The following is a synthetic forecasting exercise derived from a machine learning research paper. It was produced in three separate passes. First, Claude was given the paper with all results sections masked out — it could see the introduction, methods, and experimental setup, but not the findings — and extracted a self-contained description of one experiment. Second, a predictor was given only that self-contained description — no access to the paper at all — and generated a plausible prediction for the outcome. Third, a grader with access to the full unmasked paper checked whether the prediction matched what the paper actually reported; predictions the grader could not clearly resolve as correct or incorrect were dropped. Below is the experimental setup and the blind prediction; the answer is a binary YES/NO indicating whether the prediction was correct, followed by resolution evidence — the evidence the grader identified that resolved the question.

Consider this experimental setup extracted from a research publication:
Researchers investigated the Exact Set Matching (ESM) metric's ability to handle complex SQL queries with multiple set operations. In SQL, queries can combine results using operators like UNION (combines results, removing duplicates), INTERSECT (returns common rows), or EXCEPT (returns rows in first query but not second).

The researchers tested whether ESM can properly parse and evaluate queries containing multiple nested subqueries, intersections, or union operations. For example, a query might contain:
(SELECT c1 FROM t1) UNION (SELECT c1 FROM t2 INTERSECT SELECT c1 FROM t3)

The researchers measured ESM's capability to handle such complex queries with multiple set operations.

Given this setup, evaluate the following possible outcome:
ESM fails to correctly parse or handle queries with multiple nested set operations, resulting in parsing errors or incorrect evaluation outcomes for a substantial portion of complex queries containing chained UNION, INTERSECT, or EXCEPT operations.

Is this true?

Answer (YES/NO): YES